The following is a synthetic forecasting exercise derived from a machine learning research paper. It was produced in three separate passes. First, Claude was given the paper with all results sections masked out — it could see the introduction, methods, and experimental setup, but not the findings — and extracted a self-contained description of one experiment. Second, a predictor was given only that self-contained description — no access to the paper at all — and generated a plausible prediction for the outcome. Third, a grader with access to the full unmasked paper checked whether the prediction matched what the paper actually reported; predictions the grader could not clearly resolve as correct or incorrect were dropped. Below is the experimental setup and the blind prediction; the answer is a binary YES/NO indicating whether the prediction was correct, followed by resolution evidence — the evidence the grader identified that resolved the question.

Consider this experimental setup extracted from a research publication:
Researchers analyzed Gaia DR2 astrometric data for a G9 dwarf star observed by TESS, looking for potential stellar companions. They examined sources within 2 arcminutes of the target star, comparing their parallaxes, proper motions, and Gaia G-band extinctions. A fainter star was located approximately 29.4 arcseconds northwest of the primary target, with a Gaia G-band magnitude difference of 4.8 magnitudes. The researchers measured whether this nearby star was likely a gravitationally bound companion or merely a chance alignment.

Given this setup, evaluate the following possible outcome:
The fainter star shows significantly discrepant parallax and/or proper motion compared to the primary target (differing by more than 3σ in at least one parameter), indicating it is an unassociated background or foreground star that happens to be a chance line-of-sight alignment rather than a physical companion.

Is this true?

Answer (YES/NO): NO